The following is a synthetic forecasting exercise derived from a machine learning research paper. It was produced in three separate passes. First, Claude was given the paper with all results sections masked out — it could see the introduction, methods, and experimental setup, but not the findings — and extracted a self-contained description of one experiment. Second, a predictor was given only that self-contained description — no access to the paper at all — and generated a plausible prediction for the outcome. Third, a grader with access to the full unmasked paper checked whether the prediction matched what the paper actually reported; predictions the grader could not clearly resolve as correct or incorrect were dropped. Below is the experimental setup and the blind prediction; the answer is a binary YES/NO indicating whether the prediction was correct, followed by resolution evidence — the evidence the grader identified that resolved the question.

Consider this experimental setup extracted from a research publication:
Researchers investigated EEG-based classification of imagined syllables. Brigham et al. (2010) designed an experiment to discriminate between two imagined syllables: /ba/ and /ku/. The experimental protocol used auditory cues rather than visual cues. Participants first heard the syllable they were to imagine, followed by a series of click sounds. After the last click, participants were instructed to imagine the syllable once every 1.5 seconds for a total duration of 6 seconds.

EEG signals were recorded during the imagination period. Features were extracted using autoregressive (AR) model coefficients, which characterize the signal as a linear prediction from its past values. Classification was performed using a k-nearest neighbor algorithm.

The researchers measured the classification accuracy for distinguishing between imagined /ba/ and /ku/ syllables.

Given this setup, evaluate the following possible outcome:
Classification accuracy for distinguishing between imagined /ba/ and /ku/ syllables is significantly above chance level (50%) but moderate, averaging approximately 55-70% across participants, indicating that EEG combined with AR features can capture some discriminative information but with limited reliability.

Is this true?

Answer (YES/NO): YES